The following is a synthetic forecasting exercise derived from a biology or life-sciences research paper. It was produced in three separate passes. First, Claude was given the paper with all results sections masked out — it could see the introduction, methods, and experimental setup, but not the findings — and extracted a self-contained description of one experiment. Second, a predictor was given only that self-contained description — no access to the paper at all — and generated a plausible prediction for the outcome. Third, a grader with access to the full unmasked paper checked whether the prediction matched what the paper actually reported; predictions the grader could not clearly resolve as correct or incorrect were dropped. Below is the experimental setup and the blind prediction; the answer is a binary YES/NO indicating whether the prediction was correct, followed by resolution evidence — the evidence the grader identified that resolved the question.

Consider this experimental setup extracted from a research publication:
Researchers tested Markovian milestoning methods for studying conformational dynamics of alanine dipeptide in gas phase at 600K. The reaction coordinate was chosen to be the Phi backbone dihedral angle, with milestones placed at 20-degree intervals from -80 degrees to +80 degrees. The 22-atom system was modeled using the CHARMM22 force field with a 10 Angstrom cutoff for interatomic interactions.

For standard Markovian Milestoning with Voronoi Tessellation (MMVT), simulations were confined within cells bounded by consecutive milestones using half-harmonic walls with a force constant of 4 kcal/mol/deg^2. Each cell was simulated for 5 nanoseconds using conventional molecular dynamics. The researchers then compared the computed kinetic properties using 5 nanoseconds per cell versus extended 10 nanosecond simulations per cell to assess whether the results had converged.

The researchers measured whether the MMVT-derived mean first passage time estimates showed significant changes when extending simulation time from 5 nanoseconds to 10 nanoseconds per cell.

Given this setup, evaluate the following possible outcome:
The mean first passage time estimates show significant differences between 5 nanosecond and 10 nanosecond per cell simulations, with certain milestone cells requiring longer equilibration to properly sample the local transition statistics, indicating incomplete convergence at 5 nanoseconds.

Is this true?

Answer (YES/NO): NO